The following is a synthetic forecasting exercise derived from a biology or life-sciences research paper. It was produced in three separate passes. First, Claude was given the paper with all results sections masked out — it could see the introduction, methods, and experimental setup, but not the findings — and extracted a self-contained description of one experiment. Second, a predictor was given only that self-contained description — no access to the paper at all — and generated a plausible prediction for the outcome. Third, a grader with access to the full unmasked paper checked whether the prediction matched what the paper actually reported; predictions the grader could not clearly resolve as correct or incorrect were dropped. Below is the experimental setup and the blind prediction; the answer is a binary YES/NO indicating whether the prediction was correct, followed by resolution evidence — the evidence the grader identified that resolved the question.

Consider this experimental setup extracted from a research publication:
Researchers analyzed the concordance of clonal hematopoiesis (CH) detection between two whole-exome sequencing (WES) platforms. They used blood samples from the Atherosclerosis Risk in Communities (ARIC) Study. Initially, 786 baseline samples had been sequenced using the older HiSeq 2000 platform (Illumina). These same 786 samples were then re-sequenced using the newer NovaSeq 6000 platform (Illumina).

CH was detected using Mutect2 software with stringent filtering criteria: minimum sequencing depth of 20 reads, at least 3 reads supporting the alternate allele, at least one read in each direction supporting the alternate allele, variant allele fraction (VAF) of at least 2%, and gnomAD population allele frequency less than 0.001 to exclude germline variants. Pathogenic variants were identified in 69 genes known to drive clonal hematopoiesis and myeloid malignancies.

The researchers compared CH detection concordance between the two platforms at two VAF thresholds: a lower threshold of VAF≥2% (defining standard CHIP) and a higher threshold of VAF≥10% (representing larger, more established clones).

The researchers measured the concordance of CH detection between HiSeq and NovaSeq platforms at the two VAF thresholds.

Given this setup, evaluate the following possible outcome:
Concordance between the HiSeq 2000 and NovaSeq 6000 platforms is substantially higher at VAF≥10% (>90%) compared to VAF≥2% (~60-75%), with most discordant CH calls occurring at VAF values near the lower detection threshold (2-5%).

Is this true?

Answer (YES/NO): NO